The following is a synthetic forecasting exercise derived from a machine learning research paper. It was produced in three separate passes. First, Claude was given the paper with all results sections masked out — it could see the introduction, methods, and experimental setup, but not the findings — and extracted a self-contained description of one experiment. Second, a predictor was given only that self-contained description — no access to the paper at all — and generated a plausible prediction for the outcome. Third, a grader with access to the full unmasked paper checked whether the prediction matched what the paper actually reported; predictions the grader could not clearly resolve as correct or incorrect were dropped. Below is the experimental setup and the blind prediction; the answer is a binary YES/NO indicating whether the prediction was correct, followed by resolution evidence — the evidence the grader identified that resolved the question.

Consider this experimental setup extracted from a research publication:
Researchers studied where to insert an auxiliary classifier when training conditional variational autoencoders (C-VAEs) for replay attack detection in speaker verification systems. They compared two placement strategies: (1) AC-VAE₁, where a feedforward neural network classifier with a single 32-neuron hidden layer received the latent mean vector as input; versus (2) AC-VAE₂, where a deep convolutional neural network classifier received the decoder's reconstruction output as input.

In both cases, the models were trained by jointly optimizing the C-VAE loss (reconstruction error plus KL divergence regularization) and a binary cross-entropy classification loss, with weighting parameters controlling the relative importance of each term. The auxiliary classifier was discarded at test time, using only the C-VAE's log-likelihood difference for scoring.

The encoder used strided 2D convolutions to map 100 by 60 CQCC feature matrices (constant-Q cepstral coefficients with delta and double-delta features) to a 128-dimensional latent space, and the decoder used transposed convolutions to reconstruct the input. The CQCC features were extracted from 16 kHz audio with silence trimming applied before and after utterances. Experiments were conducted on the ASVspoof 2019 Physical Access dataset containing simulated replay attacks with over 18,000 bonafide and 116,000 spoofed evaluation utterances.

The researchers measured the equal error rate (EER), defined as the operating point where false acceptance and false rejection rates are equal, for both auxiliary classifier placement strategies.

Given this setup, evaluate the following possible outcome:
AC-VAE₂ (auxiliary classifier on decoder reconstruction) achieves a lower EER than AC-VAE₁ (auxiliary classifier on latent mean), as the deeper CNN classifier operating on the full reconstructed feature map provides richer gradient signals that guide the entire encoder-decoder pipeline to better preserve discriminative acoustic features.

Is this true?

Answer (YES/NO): NO